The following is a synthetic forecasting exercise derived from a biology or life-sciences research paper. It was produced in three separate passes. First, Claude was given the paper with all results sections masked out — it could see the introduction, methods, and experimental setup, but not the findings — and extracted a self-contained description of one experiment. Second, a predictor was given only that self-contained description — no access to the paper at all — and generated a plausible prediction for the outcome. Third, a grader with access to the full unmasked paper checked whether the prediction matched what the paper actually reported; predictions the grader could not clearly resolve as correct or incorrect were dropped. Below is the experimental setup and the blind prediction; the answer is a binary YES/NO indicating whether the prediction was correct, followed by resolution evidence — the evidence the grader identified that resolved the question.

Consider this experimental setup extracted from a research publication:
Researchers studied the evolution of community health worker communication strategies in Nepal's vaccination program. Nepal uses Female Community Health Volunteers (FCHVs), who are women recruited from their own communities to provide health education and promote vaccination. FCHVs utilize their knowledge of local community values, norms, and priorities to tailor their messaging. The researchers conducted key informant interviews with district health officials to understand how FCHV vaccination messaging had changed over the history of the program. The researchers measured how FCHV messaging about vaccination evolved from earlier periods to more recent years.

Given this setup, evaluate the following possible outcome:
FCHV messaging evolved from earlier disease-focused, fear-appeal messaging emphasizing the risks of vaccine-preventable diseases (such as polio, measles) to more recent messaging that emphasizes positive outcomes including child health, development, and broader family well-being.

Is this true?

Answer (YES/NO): NO